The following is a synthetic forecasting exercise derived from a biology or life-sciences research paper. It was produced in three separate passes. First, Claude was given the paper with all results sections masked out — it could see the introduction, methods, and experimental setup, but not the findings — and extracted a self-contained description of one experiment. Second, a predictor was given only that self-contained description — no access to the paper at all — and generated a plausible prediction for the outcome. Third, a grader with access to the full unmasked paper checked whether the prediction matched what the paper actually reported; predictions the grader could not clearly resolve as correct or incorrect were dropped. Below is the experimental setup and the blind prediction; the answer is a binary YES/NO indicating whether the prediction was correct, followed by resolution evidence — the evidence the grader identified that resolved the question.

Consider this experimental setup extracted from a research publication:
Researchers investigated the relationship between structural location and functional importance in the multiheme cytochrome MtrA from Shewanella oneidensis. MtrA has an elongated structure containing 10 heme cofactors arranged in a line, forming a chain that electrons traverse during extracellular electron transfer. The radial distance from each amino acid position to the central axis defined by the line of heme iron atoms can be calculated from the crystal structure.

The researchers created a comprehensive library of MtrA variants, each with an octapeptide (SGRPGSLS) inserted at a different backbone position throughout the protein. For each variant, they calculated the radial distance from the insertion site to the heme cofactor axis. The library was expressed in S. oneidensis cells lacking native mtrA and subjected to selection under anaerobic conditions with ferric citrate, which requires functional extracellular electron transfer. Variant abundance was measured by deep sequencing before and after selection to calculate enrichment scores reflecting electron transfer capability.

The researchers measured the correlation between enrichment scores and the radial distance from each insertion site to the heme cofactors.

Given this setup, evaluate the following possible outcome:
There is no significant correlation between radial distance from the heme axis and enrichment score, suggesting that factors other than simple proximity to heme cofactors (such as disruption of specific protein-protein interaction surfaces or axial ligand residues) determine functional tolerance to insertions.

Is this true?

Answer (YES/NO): NO